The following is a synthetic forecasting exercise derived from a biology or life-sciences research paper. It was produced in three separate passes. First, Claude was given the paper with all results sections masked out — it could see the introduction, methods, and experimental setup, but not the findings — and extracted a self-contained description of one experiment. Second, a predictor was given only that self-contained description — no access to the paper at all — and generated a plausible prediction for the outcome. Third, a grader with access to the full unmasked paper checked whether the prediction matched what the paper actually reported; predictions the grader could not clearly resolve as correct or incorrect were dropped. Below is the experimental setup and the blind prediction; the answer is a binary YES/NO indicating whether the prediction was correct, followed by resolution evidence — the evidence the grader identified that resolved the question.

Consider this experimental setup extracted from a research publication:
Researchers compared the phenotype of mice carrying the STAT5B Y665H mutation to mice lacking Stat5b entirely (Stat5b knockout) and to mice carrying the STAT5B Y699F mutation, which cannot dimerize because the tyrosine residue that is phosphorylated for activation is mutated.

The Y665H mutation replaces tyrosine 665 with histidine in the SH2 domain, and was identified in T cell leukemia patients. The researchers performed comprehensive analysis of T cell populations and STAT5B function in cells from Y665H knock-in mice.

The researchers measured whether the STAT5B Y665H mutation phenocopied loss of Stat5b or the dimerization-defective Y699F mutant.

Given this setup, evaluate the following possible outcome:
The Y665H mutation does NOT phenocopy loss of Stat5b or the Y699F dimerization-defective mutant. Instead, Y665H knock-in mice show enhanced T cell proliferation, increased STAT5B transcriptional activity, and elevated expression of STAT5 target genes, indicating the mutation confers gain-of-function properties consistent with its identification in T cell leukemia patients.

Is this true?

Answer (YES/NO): NO